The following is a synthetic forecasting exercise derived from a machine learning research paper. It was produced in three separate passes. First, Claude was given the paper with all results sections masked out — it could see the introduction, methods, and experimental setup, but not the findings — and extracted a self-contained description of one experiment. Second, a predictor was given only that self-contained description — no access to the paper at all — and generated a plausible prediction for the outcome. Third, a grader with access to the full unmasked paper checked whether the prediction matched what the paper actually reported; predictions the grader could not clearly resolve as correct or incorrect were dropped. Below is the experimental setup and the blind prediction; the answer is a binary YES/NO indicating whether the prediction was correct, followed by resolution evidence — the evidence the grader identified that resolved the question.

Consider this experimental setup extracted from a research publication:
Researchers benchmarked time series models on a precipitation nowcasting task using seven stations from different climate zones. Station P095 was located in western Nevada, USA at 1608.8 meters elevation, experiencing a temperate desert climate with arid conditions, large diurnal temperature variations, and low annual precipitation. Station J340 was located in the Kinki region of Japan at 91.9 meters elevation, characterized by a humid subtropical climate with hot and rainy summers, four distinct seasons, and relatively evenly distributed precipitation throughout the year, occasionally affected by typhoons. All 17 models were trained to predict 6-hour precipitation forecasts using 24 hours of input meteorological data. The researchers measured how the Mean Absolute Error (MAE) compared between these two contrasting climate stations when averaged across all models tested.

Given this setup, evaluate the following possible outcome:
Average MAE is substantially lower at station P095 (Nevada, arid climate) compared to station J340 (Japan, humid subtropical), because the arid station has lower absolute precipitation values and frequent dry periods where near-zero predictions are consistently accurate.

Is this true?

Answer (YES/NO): YES